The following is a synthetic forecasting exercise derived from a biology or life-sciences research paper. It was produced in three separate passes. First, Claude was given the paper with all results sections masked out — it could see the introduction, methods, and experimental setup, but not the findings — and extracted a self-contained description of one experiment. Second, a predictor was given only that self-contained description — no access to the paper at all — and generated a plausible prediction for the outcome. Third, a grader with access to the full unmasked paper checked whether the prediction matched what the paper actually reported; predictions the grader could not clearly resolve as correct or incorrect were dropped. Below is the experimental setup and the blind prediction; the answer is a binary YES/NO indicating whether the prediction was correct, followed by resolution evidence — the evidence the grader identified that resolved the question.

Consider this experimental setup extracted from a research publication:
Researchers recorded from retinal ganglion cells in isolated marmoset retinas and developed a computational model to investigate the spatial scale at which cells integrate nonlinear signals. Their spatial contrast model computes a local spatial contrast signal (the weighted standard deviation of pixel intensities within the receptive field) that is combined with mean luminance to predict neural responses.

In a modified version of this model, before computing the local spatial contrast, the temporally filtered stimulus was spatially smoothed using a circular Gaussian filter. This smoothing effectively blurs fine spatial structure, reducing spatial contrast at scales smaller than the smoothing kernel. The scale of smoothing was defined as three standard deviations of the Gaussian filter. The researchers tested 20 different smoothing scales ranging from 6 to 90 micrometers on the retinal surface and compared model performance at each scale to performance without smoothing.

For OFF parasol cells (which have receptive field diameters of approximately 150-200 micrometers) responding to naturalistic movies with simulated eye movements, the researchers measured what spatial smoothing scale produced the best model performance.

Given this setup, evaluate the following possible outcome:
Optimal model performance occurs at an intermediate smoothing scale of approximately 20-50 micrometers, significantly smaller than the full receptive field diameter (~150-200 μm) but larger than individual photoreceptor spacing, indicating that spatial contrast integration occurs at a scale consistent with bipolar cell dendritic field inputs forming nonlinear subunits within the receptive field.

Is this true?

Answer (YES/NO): NO